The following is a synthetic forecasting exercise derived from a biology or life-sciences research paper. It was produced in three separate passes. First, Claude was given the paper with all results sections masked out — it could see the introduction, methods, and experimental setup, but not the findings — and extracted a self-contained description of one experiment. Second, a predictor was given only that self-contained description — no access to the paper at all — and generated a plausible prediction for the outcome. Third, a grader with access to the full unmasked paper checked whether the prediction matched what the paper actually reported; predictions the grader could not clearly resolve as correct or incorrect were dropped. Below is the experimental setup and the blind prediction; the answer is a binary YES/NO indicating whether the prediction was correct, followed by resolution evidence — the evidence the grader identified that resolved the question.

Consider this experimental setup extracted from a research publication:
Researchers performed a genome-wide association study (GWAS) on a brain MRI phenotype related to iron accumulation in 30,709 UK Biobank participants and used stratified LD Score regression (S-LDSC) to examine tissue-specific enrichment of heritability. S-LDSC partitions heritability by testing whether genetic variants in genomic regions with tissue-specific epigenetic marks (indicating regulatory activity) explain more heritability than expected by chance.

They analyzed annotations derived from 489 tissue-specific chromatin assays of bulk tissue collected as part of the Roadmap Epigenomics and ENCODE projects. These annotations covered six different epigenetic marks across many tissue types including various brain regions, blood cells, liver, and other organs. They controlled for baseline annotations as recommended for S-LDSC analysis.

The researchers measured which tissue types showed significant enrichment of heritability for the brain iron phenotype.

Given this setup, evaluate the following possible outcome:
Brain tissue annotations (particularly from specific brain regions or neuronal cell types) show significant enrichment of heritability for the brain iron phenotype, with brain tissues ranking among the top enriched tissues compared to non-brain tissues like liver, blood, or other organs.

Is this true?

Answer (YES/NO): YES